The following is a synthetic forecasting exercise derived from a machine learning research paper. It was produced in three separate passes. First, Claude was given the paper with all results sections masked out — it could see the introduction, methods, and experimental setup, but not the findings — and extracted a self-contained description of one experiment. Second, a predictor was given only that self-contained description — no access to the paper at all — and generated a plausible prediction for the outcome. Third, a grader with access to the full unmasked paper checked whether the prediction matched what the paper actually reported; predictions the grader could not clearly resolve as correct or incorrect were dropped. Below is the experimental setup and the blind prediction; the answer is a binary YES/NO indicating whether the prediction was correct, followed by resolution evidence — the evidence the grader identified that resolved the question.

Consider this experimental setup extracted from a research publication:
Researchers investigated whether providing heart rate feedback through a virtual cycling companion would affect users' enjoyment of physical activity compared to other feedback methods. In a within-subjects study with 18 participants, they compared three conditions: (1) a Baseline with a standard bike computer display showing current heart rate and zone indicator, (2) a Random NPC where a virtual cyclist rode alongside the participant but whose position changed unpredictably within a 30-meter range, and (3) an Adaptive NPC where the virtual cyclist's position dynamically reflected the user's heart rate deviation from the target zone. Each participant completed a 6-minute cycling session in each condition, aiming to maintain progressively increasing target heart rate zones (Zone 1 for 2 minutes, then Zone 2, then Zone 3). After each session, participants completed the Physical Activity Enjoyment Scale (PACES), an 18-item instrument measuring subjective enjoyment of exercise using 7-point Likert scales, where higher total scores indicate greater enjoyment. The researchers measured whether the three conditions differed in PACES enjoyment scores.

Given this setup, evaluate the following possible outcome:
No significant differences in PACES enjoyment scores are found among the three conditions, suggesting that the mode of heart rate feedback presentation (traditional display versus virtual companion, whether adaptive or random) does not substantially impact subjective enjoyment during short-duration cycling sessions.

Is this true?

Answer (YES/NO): YES